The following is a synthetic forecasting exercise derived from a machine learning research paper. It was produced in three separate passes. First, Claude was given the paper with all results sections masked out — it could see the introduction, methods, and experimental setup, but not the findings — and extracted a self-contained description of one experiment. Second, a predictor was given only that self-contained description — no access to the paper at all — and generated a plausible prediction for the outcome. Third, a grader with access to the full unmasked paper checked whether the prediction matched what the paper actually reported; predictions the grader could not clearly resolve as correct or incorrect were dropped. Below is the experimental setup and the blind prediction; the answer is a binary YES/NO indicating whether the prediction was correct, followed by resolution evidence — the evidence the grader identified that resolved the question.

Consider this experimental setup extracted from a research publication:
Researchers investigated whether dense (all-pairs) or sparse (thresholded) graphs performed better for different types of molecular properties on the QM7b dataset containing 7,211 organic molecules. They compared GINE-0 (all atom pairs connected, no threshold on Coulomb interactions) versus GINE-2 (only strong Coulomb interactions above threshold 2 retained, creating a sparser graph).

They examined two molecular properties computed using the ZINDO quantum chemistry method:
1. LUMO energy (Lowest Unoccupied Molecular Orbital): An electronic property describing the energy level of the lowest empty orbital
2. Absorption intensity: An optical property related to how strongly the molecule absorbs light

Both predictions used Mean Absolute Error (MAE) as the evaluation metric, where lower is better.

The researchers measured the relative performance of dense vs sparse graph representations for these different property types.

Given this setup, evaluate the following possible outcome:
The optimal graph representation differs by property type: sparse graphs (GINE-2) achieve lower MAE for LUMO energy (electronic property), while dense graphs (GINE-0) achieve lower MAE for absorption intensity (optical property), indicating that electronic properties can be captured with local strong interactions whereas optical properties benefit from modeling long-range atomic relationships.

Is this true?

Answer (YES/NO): YES